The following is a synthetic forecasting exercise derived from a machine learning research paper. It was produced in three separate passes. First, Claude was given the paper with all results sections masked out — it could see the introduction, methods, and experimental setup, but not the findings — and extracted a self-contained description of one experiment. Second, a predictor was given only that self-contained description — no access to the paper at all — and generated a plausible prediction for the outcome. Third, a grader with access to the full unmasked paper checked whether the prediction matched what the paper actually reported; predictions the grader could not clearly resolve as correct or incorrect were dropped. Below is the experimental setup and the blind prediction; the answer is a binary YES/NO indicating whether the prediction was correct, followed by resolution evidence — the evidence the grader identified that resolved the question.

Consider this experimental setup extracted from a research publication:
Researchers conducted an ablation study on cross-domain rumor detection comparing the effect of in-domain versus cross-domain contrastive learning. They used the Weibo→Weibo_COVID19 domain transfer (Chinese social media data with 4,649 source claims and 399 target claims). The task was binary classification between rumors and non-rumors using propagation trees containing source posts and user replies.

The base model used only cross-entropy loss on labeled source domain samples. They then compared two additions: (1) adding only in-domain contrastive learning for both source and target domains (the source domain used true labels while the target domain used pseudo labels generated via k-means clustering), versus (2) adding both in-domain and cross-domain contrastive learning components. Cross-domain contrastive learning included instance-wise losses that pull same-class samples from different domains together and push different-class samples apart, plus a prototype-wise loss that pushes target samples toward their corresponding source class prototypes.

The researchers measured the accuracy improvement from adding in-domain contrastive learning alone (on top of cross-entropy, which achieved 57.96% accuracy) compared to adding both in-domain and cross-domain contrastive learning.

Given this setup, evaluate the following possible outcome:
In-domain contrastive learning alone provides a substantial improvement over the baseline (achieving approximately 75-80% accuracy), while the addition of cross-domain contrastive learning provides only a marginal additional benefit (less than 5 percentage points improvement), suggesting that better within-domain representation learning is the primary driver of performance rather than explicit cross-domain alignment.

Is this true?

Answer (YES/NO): NO